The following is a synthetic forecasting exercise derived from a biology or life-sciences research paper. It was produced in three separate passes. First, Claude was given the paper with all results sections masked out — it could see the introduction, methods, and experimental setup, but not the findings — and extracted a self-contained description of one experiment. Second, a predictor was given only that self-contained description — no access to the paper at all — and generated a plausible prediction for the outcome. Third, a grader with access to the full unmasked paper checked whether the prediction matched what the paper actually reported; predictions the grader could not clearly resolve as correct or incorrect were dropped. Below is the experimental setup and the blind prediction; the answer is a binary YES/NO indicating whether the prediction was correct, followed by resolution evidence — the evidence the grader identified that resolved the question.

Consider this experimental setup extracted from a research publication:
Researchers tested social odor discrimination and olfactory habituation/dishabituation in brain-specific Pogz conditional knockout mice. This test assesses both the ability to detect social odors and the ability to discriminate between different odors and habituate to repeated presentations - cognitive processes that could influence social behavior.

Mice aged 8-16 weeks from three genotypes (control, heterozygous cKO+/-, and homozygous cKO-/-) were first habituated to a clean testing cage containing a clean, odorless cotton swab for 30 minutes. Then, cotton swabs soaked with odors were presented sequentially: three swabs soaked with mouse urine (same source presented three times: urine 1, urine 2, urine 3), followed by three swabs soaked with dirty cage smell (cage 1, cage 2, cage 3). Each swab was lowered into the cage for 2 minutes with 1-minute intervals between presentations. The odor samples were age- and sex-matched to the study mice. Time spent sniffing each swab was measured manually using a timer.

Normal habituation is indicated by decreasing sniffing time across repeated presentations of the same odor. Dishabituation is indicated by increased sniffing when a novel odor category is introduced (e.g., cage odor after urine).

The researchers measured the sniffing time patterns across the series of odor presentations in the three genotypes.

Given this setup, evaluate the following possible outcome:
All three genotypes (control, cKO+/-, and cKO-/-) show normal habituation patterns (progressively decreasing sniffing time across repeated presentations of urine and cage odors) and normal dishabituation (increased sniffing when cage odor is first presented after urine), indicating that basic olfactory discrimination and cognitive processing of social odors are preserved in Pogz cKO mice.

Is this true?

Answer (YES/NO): YES